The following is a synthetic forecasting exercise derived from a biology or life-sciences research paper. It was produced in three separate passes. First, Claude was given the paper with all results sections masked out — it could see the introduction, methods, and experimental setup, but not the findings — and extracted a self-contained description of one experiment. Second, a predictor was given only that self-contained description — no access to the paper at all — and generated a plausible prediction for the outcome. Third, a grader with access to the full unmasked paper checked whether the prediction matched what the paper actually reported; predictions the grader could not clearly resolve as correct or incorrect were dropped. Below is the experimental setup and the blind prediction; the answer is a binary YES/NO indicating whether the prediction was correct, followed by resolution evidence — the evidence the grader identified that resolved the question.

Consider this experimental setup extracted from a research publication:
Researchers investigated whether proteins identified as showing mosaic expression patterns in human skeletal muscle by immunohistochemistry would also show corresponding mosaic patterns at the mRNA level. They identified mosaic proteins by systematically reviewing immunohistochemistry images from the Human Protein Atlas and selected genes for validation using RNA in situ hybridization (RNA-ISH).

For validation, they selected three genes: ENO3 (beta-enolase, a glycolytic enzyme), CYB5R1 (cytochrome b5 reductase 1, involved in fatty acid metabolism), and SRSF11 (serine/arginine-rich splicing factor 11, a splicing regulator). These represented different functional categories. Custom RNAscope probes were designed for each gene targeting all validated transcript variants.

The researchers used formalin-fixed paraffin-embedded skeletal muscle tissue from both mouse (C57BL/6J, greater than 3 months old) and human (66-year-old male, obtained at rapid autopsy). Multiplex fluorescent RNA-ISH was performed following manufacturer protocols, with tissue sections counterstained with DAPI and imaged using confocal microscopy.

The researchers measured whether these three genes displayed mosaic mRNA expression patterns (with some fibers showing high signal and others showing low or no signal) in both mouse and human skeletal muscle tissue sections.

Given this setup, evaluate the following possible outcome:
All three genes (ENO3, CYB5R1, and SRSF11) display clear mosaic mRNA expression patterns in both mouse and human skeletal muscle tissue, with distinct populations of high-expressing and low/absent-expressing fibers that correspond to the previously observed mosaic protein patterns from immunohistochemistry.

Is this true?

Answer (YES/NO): NO